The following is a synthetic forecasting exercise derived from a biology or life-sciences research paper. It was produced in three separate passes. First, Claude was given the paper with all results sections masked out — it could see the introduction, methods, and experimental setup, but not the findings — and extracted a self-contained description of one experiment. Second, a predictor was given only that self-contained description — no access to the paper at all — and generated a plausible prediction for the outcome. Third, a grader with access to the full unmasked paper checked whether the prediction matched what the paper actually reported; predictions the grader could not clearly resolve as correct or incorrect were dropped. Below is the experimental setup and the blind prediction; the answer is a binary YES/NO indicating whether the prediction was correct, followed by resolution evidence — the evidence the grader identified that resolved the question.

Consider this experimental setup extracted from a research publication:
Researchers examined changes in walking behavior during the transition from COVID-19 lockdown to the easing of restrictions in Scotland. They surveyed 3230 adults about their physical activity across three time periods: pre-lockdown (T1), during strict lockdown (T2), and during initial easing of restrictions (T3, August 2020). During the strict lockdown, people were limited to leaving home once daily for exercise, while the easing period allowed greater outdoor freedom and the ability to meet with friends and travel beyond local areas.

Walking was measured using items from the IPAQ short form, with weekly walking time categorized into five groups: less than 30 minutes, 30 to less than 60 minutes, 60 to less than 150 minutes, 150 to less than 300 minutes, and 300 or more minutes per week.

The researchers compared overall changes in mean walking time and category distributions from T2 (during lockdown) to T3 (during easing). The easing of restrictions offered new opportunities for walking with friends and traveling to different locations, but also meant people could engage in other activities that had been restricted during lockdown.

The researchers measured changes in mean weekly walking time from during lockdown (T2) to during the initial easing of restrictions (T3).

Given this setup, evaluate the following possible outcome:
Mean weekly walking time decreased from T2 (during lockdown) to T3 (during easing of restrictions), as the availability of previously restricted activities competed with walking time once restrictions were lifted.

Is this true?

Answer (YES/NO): NO